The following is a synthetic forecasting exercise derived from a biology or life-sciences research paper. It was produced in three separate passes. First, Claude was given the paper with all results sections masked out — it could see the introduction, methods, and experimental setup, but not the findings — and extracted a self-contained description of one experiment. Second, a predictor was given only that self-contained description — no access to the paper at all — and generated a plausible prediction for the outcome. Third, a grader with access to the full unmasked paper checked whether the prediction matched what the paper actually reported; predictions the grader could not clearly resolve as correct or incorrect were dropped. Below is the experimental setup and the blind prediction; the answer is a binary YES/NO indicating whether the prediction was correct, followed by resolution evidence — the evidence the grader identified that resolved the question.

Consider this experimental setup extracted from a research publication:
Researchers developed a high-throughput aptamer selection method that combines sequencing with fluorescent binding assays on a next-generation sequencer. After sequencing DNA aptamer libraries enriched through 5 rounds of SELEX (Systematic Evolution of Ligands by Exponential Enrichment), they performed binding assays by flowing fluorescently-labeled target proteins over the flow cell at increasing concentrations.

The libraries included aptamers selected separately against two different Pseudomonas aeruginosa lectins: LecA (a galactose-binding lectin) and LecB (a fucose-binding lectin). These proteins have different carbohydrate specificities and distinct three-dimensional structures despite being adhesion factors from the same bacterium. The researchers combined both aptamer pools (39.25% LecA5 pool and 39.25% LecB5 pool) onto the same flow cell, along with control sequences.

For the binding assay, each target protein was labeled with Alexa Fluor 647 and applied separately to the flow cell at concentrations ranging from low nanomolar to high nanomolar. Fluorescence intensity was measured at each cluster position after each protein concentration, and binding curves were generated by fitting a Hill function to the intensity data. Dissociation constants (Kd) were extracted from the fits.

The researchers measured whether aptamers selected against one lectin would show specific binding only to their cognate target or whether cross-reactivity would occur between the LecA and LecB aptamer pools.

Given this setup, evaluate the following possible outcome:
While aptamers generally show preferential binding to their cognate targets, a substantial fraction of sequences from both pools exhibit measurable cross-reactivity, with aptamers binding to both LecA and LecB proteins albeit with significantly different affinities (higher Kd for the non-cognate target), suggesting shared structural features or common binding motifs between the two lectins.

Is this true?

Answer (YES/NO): NO